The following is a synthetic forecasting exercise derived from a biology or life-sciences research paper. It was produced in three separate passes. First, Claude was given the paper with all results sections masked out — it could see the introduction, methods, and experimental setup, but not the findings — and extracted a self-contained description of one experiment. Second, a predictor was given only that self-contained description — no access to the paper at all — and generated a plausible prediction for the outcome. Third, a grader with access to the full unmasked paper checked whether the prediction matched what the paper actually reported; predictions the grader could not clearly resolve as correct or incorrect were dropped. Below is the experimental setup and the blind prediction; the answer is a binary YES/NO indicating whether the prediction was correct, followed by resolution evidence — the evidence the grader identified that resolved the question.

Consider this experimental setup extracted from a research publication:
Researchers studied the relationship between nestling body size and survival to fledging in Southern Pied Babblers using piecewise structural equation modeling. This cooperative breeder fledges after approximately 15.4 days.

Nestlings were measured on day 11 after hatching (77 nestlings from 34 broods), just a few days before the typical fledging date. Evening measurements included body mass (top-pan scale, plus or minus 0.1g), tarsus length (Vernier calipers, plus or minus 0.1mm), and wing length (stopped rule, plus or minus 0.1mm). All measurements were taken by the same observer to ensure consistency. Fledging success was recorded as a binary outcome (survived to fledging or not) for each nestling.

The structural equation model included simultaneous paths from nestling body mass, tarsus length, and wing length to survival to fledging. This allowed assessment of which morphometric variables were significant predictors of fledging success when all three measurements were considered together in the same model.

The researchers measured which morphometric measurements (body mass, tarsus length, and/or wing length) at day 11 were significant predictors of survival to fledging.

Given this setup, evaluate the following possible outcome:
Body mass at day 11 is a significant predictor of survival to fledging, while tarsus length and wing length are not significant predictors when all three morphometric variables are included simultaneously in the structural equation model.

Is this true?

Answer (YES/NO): NO